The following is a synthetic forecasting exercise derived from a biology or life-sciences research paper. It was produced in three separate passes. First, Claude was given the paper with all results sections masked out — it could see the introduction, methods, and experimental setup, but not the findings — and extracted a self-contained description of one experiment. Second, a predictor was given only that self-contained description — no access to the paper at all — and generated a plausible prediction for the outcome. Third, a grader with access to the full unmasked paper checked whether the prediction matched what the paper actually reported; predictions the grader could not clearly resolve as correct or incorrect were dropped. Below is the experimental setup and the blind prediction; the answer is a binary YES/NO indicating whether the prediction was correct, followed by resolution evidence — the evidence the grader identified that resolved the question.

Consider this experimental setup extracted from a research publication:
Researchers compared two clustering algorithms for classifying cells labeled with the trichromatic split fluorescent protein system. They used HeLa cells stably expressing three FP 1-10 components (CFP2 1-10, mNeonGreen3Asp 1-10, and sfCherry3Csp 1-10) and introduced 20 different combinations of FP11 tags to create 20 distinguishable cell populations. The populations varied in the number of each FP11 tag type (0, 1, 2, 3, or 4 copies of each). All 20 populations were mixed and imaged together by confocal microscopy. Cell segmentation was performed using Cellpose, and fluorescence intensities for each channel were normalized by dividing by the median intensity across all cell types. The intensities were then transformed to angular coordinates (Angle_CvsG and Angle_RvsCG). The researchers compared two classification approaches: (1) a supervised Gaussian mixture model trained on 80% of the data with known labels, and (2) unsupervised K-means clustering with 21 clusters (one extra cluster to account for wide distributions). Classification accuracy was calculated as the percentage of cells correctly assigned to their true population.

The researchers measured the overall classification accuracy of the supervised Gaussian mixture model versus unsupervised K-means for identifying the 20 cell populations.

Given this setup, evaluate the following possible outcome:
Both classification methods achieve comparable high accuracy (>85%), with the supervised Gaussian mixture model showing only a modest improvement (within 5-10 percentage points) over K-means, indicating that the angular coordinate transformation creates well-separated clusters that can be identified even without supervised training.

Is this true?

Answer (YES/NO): YES